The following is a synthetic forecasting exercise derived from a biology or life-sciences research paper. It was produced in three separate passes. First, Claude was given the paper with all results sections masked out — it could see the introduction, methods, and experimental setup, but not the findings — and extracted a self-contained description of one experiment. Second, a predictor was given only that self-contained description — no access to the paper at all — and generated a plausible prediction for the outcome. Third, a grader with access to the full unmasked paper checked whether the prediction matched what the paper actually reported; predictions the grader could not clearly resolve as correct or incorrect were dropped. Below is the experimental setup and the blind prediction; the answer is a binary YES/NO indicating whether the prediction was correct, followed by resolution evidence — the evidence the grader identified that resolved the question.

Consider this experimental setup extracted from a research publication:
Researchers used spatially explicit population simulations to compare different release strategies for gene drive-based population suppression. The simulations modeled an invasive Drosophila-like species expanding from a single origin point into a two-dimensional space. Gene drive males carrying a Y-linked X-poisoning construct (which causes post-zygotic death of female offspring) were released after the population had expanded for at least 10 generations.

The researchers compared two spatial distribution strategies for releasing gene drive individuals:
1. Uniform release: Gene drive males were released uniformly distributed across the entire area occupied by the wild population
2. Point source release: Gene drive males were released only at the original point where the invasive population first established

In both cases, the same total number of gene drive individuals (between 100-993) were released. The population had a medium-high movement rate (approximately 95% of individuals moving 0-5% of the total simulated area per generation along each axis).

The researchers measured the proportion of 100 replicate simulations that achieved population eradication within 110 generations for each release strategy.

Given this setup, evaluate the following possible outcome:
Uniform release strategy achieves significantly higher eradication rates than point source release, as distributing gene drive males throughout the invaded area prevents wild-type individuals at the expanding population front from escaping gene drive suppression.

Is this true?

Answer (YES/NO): YES